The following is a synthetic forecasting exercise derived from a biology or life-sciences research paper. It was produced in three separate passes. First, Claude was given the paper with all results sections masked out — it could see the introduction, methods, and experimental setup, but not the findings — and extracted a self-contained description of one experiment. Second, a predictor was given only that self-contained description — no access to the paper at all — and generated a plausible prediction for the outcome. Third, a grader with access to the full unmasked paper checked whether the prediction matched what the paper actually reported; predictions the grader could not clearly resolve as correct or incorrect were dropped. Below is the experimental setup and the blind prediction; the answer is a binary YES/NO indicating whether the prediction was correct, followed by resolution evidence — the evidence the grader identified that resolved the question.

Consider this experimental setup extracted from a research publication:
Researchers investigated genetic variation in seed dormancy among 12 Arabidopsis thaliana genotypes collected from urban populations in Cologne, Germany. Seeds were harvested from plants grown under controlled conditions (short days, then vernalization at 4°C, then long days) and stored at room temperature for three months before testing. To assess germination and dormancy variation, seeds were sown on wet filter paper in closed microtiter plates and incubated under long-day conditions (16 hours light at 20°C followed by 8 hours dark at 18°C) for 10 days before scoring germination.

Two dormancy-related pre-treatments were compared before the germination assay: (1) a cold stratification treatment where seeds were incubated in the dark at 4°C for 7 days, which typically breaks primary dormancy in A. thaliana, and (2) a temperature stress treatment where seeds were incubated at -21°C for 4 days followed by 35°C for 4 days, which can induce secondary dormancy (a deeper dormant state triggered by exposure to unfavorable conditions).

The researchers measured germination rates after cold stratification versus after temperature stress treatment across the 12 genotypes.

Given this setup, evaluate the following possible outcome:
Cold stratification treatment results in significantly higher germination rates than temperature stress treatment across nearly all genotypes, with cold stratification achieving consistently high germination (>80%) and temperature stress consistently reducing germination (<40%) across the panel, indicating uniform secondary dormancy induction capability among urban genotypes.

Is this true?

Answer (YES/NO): NO